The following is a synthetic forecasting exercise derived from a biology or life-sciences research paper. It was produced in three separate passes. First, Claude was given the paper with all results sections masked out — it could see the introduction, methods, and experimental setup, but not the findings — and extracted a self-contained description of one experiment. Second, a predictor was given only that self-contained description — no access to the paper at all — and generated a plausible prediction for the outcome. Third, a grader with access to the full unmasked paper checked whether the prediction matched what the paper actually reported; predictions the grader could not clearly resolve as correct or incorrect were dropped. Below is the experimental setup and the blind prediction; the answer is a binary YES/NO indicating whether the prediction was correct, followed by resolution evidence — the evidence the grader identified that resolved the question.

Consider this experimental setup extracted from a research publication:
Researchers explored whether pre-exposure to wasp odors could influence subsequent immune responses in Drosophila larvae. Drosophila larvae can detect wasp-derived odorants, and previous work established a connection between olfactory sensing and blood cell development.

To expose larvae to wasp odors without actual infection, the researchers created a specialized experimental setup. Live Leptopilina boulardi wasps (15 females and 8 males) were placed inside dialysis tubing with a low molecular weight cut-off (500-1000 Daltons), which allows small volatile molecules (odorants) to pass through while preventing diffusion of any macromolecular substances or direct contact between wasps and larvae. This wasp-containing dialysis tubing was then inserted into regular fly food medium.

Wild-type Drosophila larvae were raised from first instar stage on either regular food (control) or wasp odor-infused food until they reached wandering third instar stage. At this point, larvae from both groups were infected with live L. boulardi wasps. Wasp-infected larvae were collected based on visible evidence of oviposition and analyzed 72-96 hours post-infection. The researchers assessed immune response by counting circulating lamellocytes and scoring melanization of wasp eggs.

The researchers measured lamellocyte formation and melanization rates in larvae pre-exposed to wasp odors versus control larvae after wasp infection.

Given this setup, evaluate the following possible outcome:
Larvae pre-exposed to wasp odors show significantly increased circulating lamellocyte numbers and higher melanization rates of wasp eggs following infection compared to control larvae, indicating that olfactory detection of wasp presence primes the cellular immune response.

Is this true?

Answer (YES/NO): YES